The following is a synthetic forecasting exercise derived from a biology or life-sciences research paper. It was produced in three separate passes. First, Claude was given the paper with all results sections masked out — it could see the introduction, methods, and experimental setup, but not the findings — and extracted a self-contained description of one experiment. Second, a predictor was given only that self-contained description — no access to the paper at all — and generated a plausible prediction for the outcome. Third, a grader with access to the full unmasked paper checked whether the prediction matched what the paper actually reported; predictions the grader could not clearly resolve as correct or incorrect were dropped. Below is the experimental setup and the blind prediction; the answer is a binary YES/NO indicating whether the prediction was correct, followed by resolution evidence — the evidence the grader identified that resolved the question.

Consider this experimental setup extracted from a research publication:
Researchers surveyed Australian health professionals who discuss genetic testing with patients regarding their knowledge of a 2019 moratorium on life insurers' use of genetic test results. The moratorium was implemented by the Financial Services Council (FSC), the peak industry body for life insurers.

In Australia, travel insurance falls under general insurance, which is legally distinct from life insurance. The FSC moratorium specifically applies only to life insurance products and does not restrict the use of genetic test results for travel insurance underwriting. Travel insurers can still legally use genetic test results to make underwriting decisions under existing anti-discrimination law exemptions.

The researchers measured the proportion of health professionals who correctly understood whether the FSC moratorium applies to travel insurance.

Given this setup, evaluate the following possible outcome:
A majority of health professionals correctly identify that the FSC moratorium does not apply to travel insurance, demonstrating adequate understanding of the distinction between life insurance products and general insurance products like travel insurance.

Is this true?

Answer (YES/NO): NO